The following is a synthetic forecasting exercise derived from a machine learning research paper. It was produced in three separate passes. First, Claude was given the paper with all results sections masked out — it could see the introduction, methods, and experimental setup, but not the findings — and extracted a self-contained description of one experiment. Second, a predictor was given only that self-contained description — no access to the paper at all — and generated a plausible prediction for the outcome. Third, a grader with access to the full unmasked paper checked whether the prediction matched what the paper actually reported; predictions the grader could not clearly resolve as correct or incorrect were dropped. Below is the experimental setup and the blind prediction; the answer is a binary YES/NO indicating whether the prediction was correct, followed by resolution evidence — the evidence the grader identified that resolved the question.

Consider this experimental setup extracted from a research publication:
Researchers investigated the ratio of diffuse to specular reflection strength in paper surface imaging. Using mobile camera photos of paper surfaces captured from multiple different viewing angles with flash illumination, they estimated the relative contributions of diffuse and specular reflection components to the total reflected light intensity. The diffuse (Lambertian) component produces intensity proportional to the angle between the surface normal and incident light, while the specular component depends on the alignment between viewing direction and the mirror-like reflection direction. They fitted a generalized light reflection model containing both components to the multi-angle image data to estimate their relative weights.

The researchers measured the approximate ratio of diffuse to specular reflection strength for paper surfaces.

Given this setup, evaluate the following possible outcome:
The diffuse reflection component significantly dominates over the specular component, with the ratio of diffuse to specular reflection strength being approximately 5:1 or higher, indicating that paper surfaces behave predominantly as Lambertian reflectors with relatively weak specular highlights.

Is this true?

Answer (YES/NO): YES